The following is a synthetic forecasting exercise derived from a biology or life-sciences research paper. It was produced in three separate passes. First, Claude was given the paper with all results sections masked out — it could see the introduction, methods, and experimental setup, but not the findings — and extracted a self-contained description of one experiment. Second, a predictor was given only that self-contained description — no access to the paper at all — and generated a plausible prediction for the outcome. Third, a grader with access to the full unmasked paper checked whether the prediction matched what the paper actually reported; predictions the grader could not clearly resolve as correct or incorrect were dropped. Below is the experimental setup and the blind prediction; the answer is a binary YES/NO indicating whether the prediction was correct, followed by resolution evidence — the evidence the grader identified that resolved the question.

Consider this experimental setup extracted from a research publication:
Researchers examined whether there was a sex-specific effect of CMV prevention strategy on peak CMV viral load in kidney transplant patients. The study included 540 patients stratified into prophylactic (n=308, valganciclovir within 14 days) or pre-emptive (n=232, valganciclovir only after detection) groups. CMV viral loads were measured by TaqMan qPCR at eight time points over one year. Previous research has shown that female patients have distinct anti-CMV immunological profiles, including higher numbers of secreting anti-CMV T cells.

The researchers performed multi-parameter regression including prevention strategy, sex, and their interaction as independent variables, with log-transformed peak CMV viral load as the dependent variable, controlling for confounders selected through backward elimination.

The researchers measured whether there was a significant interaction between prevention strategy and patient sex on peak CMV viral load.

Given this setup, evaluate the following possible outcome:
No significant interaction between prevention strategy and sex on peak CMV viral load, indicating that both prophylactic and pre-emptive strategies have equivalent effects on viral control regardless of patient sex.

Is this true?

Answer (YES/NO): NO